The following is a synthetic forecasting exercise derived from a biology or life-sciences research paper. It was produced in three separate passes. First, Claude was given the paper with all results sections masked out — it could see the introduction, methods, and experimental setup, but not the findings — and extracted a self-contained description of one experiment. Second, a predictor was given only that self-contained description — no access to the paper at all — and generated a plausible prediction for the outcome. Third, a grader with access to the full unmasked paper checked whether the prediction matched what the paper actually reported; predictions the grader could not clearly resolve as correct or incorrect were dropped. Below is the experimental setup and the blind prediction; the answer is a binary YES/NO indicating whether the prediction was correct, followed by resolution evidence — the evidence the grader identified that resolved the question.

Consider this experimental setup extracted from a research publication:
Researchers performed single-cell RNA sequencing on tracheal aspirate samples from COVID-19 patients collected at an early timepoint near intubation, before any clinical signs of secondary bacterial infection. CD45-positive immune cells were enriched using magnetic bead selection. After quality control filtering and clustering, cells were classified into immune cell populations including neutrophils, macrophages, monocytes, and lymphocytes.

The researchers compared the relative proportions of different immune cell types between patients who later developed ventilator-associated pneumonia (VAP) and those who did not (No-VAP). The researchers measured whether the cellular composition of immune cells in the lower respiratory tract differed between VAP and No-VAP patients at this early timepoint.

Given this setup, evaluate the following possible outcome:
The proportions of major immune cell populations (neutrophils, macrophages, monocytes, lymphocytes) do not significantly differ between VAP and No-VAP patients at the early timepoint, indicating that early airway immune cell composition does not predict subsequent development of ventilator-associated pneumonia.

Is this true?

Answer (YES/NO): YES